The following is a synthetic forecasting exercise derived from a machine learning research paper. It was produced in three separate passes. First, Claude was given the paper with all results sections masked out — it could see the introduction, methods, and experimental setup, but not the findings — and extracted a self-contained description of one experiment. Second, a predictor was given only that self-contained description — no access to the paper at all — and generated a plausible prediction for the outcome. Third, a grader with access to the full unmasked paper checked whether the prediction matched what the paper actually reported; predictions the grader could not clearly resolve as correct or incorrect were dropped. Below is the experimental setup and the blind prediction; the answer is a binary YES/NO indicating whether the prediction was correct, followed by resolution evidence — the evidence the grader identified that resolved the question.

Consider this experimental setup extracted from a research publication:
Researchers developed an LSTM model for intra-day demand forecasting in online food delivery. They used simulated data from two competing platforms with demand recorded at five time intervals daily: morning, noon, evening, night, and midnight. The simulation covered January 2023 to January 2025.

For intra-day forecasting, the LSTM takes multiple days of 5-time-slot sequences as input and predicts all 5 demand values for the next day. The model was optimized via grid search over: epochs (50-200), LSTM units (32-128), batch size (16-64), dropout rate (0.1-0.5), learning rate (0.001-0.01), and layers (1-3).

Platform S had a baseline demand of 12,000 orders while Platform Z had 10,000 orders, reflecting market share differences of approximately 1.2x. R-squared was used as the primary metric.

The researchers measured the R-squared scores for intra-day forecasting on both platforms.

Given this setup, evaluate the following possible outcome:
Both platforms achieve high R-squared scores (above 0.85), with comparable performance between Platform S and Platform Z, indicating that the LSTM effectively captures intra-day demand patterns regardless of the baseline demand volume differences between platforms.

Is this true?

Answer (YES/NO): NO